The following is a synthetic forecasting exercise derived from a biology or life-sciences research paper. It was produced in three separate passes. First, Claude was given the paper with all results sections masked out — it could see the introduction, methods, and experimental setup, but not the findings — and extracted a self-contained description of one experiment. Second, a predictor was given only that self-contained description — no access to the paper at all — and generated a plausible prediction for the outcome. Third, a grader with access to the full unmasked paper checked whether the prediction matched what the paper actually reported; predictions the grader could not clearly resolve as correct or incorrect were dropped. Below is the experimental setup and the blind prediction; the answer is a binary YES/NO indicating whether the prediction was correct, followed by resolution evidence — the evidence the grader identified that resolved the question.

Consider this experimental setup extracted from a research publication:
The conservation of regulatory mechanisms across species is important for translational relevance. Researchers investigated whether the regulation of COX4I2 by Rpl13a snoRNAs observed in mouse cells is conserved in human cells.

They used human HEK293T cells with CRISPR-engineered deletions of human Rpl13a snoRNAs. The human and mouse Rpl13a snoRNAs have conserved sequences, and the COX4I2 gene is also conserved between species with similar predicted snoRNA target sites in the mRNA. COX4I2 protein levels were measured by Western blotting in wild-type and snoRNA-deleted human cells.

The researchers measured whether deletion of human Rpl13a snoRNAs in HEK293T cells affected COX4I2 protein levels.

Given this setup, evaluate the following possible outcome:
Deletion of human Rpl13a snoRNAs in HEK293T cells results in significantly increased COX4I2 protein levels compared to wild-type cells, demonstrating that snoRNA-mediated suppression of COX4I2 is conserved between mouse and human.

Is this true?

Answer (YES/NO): YES